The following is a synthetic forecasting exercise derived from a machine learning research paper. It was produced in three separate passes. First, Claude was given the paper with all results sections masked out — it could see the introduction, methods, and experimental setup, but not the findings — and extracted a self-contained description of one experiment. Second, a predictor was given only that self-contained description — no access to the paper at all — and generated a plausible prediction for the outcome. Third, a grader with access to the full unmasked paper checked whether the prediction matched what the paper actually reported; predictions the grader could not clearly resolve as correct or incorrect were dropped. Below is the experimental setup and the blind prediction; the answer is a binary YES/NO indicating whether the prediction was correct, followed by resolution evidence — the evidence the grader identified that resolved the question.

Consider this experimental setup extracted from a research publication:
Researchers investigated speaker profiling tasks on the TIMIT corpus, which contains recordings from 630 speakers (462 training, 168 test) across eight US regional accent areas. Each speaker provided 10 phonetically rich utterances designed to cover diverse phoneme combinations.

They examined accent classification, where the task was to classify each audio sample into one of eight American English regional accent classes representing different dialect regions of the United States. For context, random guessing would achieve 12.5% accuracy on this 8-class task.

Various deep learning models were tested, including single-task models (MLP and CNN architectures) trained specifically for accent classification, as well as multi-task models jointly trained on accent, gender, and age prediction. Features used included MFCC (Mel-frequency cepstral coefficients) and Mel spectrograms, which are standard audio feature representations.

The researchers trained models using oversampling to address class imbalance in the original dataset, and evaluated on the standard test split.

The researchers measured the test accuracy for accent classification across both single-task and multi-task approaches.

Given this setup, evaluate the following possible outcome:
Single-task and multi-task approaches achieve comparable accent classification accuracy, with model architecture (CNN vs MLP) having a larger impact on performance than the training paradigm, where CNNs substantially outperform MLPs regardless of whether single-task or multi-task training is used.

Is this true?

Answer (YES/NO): NO